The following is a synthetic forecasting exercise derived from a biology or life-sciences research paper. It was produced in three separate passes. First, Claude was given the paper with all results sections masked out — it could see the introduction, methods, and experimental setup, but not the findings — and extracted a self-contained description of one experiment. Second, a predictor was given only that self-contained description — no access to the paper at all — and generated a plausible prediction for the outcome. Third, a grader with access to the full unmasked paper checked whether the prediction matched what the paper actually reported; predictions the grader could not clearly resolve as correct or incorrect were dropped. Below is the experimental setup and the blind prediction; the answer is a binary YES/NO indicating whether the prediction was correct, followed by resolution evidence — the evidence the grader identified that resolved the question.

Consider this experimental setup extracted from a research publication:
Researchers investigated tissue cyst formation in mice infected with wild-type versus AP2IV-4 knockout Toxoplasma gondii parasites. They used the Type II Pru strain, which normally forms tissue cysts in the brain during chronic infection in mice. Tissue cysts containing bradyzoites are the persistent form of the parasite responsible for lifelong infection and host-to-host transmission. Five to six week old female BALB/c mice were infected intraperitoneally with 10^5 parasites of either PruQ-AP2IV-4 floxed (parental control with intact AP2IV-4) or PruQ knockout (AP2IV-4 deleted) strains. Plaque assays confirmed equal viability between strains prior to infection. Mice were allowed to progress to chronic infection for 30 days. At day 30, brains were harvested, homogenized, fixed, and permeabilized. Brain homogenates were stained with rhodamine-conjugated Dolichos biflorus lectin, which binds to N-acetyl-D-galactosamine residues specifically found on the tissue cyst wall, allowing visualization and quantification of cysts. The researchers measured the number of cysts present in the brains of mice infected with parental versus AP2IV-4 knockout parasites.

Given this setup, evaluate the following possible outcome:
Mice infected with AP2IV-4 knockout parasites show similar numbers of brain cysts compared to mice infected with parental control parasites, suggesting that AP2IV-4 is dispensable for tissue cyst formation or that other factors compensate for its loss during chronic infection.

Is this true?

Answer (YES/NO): NO